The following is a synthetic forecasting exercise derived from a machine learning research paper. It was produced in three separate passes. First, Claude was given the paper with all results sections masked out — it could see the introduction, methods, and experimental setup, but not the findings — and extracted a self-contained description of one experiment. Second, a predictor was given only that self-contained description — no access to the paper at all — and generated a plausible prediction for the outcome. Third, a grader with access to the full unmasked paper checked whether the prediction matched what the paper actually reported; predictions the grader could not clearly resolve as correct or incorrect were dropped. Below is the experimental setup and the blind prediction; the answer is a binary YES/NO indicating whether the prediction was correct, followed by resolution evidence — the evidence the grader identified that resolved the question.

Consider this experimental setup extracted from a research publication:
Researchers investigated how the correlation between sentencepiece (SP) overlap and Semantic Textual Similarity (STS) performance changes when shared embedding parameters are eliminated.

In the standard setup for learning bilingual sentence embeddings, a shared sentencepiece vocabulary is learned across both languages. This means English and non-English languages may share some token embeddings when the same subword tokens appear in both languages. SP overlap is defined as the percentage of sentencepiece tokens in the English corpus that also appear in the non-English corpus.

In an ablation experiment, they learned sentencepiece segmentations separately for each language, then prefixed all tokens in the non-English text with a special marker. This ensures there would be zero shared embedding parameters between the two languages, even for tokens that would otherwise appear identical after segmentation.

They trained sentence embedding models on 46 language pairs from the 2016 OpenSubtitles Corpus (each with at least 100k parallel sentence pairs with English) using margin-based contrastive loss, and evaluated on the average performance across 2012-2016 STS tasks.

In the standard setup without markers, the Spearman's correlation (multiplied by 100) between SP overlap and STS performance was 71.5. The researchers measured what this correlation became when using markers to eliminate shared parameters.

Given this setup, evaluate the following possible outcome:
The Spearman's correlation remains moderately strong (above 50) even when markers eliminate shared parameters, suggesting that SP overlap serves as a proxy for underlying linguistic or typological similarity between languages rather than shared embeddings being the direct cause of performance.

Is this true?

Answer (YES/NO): NO